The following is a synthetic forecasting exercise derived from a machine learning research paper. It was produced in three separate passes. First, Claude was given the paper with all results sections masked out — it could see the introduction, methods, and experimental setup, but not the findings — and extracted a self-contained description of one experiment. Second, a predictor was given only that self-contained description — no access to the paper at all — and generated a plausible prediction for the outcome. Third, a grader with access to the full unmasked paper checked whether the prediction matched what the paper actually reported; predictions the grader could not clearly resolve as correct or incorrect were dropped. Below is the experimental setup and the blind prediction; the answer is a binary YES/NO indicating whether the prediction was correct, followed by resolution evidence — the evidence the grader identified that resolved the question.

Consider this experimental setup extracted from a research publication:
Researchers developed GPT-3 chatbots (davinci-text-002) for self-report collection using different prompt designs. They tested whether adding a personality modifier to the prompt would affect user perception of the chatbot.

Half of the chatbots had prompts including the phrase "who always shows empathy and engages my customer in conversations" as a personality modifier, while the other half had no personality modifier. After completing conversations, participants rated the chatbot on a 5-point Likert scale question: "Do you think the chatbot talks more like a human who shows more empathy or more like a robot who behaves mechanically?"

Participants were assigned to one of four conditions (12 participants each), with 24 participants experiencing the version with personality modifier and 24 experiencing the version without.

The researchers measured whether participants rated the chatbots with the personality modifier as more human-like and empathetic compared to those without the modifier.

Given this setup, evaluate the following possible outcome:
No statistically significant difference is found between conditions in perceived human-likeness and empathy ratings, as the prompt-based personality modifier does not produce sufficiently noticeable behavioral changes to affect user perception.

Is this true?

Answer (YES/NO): YES